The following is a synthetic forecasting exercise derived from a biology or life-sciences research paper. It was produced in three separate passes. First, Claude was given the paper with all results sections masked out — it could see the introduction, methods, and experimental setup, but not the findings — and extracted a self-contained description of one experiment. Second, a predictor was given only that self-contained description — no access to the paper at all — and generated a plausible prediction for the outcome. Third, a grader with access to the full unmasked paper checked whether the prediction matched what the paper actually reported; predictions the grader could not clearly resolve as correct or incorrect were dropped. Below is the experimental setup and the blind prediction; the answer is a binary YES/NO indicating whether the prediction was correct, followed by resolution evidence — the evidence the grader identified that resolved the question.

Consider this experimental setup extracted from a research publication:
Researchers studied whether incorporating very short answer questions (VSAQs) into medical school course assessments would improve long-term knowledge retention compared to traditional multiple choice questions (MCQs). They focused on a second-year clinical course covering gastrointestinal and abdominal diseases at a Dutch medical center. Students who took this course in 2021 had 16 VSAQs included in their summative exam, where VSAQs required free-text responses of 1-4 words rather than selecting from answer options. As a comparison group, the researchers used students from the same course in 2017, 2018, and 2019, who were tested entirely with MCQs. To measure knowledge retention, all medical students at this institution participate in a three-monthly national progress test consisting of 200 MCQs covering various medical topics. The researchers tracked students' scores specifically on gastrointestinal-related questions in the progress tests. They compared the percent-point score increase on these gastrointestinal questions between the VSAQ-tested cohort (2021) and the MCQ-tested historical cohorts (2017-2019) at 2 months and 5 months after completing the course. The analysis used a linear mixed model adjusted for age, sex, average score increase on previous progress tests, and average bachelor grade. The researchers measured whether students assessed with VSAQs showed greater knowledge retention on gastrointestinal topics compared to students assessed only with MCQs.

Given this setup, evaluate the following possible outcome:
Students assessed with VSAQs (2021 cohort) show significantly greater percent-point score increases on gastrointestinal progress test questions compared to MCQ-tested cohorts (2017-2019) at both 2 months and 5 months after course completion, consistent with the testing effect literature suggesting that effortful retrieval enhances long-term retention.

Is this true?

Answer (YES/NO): NO